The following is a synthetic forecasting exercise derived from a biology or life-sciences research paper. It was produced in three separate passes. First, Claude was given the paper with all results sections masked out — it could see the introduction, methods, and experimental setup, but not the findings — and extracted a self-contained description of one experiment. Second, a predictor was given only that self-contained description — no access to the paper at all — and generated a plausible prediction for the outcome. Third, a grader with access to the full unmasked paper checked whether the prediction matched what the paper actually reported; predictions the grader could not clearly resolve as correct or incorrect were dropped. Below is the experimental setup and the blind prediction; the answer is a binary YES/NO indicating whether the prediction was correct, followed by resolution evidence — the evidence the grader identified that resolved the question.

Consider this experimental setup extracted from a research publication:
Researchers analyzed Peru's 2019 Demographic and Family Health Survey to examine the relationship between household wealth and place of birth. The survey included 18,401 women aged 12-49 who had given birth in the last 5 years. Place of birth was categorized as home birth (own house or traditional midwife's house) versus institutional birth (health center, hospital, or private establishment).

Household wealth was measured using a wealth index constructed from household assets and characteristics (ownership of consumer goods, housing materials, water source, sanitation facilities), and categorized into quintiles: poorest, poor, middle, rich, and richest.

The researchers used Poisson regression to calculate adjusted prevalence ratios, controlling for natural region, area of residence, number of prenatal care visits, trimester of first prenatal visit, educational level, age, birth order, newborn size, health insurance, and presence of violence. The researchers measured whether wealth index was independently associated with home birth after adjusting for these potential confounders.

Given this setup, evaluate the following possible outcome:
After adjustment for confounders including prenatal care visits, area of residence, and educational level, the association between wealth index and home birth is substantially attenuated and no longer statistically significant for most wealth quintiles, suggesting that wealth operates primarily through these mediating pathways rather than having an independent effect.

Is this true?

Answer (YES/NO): NO